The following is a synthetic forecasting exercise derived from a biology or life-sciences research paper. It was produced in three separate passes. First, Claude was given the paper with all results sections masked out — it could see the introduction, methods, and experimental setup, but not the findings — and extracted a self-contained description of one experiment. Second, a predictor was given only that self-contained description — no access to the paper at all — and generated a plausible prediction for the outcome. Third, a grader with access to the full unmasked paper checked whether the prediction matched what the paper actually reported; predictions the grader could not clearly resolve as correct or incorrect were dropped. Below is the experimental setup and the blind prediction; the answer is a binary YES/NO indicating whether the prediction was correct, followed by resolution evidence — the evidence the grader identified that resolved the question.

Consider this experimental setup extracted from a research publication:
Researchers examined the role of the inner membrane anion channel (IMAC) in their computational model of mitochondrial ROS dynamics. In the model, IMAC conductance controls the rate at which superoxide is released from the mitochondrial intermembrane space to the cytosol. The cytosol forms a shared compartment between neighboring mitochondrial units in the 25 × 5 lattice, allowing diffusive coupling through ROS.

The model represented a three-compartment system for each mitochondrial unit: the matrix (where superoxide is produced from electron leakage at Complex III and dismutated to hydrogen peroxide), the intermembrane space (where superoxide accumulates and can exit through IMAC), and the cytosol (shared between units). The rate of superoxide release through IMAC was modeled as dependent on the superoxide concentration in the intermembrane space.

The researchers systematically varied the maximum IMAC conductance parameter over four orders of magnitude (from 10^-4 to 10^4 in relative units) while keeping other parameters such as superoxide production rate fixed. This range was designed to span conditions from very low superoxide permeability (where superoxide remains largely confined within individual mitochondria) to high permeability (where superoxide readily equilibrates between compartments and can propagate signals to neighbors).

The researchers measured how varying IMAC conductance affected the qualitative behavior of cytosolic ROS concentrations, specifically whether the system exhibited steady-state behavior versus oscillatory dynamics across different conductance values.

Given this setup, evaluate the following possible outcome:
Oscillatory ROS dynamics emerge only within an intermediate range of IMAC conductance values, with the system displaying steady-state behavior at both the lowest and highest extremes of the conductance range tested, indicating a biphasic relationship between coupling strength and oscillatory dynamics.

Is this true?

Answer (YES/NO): YES